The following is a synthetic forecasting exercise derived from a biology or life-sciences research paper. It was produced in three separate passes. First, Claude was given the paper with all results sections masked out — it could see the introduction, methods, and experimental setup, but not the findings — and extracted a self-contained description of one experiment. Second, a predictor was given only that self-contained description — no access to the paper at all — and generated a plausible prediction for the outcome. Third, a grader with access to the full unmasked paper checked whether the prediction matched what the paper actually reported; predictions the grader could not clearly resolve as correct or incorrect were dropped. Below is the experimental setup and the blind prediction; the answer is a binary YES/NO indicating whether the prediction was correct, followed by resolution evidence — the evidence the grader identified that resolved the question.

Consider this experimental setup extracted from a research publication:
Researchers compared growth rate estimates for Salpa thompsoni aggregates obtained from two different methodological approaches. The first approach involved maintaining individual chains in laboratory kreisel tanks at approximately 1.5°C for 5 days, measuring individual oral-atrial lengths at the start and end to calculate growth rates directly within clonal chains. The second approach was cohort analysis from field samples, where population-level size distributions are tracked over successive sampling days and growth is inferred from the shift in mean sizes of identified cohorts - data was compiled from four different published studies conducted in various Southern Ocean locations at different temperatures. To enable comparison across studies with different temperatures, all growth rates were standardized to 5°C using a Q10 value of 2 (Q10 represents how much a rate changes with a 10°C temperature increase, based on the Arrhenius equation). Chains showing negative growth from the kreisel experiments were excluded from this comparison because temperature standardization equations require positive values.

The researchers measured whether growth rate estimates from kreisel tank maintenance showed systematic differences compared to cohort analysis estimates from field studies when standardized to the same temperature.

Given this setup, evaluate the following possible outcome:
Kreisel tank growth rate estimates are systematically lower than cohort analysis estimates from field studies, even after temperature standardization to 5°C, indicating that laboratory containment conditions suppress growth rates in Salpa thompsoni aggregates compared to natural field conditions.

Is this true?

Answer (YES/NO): NO